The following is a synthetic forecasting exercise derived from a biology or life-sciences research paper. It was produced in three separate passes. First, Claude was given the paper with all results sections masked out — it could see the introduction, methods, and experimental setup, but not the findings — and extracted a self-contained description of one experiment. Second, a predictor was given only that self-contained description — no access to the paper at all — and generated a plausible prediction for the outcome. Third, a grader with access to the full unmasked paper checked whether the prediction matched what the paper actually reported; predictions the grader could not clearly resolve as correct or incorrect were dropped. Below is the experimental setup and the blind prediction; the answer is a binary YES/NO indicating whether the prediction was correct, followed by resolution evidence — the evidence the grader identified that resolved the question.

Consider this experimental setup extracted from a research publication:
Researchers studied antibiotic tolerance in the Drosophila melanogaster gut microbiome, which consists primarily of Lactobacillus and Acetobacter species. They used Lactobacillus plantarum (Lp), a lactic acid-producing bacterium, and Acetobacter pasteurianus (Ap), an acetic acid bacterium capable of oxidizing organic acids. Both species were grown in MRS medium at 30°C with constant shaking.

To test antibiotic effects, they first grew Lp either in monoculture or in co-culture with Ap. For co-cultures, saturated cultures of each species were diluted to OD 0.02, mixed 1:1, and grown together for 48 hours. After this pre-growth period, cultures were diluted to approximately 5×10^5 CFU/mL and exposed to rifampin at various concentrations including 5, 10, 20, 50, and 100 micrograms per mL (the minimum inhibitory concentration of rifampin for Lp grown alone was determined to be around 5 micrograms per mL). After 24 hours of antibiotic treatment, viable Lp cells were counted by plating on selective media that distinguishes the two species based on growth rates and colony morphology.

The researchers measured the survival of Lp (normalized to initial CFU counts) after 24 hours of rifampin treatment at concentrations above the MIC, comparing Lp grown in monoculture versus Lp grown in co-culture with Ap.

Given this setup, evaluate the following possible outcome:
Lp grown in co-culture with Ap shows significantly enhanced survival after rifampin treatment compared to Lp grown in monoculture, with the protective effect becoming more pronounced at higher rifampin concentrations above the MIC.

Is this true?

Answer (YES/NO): NO